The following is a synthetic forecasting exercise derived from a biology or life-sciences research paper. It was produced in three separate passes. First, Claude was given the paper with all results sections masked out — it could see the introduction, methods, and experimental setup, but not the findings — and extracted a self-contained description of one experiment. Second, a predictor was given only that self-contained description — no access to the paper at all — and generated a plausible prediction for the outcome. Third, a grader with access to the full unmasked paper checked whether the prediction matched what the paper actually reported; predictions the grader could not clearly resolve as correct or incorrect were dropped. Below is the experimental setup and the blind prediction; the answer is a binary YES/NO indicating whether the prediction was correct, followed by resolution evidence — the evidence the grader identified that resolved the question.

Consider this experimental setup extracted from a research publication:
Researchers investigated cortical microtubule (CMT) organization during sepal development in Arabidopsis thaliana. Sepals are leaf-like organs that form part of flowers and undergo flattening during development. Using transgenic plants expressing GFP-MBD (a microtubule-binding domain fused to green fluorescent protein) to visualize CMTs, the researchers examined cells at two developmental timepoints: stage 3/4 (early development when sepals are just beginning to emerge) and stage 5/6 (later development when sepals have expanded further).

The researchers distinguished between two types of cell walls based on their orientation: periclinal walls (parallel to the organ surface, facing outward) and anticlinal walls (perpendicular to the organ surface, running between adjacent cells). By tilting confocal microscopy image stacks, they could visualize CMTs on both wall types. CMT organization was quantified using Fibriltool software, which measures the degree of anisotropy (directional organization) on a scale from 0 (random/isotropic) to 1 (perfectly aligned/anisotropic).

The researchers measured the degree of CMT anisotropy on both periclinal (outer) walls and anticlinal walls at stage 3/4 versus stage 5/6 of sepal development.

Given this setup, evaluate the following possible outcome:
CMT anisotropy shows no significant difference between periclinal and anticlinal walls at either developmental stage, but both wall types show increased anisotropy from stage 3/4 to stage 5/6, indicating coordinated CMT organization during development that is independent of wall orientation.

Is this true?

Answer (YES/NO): NO